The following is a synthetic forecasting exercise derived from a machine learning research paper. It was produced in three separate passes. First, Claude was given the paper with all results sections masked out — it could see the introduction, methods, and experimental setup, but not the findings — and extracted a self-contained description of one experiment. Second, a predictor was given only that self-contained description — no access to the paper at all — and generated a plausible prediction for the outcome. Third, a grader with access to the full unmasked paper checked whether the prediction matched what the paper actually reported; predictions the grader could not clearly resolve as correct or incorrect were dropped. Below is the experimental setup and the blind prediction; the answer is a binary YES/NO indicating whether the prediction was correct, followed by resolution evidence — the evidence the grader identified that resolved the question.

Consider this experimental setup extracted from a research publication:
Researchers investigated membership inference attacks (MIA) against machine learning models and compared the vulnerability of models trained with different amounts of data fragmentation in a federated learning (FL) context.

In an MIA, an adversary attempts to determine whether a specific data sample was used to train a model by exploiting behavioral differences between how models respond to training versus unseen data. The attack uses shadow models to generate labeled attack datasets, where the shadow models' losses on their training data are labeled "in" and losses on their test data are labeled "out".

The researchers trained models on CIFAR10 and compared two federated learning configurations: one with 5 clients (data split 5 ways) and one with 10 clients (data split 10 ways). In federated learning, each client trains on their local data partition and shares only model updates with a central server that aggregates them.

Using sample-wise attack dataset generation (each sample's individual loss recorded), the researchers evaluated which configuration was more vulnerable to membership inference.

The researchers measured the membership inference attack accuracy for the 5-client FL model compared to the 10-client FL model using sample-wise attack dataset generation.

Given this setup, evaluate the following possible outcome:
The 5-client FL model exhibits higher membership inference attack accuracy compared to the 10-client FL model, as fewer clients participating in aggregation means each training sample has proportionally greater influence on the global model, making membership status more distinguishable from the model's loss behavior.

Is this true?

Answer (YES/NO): NO